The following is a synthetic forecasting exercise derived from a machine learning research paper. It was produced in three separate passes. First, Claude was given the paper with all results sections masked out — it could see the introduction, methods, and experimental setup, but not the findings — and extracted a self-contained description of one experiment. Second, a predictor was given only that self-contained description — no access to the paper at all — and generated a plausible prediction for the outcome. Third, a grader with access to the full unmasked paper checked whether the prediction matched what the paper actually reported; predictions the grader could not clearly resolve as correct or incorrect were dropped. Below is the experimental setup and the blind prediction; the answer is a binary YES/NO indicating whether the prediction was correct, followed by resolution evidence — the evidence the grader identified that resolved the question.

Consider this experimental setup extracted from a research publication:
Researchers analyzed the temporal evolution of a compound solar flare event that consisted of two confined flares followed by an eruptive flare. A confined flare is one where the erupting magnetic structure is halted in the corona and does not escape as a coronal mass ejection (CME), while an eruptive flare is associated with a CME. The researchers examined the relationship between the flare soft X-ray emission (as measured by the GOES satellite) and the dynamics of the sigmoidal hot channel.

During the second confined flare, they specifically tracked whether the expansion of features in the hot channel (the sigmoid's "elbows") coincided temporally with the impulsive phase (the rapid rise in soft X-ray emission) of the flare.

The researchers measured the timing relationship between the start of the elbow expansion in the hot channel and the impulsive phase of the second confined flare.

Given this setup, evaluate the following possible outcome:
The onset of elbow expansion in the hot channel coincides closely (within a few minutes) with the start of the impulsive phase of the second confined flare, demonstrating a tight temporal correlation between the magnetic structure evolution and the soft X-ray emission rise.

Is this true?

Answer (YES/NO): YES